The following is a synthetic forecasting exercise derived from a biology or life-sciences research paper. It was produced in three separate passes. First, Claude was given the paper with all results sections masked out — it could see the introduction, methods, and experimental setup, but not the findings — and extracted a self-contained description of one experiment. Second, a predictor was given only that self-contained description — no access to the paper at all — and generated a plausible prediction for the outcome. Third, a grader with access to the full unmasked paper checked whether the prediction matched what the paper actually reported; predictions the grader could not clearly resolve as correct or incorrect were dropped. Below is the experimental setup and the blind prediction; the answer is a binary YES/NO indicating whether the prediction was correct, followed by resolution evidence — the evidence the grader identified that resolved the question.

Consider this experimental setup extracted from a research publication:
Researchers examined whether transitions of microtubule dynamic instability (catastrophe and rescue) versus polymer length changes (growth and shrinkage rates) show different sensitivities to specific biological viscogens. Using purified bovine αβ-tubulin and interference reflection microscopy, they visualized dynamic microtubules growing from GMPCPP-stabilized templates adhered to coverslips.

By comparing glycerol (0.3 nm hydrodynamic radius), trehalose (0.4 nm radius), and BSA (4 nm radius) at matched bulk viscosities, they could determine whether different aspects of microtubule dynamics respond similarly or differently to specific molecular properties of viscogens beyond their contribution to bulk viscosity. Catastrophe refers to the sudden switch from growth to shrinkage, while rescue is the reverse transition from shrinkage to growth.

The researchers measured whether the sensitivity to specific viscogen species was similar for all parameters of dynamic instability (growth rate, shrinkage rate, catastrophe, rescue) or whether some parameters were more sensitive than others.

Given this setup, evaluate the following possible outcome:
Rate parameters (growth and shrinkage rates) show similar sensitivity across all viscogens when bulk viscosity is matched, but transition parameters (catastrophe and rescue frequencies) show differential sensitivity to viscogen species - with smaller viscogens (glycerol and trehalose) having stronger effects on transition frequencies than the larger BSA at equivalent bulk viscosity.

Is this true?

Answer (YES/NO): NO